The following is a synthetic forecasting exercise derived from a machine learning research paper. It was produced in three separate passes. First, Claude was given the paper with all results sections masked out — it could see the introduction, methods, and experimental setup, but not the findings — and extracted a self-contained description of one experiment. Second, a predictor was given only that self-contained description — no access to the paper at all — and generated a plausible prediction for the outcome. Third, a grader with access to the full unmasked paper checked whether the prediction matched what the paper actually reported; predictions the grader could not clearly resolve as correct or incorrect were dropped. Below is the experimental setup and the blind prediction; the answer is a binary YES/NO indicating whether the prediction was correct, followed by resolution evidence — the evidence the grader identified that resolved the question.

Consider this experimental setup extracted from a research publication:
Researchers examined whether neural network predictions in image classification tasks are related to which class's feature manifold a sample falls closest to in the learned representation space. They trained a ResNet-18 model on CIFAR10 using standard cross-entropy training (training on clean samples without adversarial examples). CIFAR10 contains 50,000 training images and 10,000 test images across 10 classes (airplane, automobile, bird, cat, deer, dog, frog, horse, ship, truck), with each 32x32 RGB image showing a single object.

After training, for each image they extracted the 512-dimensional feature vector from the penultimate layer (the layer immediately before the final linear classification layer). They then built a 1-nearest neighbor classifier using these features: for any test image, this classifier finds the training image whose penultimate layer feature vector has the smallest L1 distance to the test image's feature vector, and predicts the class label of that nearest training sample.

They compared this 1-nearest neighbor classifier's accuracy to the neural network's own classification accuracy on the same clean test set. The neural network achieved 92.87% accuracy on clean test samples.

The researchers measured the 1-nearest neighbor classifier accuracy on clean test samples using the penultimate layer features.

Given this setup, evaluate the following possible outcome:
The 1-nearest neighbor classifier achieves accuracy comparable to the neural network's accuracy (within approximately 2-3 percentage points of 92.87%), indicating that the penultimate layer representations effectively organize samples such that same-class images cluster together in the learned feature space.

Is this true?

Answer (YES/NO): YES